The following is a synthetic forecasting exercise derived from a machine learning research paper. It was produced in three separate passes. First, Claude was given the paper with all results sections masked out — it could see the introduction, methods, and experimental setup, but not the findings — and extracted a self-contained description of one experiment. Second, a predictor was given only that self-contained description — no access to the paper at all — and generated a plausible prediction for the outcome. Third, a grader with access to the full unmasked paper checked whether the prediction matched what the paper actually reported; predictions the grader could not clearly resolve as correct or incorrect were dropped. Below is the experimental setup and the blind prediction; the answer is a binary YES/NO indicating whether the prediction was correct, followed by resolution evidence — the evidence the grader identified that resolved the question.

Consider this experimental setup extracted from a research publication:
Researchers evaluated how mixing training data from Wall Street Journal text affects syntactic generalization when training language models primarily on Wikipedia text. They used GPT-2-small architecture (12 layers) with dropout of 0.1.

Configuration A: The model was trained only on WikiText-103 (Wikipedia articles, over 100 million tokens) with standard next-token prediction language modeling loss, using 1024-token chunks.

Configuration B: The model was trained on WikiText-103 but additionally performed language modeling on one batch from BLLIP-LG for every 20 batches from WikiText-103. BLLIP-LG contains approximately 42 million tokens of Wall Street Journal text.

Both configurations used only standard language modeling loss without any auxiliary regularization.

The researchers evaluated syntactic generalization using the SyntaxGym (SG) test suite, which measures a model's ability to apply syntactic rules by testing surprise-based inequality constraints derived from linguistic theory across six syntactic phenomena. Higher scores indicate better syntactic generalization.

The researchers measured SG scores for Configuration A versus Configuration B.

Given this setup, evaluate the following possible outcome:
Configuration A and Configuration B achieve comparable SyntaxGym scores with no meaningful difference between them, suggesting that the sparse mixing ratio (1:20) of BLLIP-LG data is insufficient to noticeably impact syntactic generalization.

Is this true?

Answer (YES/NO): NO